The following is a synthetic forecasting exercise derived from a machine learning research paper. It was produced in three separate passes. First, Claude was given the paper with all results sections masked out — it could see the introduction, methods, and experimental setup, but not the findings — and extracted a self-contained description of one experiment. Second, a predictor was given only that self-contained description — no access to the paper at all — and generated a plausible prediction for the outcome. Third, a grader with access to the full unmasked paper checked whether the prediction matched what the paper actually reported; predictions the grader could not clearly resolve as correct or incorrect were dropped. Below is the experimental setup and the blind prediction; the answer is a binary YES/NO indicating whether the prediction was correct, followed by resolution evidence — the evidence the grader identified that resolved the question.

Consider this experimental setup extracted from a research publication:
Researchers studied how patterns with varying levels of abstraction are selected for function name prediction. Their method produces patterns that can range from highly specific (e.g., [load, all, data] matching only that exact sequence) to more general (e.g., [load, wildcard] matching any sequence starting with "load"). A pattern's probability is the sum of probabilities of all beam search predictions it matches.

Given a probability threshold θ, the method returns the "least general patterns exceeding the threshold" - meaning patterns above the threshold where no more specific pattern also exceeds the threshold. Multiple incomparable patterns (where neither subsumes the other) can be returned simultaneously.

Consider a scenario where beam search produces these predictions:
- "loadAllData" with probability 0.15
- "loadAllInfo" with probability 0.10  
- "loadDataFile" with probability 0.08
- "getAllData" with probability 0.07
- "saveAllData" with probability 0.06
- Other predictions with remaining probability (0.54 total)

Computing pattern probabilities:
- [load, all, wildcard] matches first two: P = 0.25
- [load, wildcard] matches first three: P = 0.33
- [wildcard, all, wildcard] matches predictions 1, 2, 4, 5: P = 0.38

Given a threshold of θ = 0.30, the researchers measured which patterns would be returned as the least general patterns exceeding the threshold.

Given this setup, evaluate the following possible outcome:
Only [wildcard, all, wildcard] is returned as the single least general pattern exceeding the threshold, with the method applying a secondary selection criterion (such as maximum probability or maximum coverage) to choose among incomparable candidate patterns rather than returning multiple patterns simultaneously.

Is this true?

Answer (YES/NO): NO